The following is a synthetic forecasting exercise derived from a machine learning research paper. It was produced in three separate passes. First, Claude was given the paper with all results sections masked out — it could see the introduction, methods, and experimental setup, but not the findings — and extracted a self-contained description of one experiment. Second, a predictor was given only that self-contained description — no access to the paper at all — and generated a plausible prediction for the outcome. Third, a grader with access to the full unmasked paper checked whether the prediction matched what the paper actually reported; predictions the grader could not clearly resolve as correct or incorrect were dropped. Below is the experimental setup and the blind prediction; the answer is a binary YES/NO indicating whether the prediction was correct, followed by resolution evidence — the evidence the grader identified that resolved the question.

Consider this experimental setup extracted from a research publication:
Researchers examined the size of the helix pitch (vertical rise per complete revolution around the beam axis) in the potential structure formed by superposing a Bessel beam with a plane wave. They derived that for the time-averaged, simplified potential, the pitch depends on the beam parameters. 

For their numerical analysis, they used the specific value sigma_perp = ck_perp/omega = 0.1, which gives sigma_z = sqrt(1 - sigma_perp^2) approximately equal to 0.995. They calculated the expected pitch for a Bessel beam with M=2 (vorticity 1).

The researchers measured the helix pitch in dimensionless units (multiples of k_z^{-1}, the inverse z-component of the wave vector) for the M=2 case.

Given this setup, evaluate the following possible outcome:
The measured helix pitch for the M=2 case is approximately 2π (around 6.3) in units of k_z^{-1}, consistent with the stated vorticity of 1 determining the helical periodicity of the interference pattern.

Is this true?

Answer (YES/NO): NO